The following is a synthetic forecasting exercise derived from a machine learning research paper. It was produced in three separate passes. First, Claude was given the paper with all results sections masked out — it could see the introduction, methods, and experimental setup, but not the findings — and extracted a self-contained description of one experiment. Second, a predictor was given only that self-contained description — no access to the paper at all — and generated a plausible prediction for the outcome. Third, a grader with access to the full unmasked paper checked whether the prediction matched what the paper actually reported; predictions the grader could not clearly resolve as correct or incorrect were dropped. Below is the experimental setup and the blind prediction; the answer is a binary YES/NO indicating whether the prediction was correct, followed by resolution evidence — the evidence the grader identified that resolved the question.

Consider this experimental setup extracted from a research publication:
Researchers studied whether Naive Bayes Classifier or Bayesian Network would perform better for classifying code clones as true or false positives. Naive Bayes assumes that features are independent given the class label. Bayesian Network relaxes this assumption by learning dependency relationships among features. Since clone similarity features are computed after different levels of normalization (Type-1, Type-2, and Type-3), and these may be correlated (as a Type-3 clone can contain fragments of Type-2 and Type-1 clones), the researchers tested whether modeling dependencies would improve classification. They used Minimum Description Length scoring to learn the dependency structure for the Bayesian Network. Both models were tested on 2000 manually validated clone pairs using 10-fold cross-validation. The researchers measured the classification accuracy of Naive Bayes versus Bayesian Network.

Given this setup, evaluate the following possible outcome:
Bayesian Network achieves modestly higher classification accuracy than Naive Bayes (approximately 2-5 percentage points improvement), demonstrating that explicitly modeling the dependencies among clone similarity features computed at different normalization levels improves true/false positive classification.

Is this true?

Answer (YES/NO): NO